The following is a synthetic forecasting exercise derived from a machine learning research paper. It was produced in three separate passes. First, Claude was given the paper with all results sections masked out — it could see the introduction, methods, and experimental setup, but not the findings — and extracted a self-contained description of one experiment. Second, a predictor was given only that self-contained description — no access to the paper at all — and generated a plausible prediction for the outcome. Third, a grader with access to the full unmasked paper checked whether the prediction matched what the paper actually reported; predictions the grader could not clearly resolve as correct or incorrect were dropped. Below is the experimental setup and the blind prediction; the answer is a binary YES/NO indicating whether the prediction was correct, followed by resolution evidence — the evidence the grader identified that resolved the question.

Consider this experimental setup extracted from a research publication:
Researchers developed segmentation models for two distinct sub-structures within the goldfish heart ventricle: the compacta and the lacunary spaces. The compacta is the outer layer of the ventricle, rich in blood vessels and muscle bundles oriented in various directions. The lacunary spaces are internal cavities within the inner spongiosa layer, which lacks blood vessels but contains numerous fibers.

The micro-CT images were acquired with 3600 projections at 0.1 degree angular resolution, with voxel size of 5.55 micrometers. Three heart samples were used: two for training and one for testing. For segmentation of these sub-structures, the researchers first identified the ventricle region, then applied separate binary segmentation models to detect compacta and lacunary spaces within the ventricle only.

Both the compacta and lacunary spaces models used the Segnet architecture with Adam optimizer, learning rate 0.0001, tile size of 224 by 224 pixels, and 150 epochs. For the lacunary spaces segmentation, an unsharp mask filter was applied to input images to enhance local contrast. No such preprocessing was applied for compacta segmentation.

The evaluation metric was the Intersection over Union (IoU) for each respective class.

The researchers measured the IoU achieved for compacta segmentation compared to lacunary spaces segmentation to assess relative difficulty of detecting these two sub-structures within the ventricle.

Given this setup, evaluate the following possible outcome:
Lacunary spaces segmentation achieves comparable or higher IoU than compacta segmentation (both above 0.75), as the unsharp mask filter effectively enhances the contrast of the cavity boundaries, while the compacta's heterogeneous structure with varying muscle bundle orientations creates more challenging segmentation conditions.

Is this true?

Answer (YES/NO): YES